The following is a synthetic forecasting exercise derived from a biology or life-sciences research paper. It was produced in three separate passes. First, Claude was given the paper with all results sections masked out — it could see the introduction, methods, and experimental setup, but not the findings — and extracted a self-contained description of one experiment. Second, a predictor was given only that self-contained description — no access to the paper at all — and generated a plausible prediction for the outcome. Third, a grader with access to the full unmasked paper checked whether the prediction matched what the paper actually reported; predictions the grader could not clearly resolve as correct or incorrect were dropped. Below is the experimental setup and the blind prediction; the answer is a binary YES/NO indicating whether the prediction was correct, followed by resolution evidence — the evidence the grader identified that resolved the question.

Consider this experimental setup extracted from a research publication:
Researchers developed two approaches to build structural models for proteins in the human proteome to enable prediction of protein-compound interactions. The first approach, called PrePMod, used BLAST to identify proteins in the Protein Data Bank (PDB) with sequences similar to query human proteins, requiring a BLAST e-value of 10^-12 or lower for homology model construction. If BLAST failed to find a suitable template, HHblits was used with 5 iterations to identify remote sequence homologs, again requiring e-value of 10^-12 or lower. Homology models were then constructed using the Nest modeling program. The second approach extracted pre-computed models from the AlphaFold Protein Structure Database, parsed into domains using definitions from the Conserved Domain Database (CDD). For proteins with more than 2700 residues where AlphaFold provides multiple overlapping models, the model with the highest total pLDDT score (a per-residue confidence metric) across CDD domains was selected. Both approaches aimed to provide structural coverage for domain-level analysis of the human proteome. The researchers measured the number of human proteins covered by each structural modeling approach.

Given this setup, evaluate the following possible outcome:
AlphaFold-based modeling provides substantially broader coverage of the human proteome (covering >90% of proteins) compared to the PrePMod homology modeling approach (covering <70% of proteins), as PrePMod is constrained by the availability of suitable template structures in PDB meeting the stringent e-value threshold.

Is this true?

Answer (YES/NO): NO